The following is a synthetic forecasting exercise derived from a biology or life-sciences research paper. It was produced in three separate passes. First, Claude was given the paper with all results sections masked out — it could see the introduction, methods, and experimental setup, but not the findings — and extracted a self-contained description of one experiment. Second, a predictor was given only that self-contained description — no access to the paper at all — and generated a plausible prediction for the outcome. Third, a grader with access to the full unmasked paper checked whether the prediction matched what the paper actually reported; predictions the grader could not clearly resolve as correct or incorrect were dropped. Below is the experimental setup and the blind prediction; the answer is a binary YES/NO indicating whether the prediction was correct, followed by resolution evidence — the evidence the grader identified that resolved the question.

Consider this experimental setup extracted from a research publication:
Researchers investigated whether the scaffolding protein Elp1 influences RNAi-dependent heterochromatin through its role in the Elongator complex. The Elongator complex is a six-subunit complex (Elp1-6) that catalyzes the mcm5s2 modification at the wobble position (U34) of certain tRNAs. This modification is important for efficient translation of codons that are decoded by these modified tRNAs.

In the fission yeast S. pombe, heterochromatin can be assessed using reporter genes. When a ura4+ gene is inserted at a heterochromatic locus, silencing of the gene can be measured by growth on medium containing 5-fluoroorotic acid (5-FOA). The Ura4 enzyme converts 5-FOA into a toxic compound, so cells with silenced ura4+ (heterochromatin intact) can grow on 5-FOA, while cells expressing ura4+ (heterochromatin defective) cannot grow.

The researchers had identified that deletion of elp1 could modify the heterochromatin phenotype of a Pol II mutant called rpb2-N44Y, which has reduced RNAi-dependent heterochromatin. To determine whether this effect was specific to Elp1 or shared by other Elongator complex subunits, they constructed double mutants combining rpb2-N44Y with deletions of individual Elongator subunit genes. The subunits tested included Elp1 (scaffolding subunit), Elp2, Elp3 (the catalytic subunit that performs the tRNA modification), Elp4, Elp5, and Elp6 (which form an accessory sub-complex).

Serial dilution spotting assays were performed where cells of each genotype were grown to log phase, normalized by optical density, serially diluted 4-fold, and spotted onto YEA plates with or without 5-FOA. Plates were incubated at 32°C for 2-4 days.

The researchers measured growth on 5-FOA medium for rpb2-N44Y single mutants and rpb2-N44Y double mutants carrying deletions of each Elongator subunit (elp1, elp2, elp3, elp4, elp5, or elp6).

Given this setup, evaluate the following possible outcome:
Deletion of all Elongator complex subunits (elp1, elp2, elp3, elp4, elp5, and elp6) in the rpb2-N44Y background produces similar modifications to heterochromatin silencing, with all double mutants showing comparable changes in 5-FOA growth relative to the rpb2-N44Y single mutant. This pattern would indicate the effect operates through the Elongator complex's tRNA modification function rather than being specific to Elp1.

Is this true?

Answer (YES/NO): NO